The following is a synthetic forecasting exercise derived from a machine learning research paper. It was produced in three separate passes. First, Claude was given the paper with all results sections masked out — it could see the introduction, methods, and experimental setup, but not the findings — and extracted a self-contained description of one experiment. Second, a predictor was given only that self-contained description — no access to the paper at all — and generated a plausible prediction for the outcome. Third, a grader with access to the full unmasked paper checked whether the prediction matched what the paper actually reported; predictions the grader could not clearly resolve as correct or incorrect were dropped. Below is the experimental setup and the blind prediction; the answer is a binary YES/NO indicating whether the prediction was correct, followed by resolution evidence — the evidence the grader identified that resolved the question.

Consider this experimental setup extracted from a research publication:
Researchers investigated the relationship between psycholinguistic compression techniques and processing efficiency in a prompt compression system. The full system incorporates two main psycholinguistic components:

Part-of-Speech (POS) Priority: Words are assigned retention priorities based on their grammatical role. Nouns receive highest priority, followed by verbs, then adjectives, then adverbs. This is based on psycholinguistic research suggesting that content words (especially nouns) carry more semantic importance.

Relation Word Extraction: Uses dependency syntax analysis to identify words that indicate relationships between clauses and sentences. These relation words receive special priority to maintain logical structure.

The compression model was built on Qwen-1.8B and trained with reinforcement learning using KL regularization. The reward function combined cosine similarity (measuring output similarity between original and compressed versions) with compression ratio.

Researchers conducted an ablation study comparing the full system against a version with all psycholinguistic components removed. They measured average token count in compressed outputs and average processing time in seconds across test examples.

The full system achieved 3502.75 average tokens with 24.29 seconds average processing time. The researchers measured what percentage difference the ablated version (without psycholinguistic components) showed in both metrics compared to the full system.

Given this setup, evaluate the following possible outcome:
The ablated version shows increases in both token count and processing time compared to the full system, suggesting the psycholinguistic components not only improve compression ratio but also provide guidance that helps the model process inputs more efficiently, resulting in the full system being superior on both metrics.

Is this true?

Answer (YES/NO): YES